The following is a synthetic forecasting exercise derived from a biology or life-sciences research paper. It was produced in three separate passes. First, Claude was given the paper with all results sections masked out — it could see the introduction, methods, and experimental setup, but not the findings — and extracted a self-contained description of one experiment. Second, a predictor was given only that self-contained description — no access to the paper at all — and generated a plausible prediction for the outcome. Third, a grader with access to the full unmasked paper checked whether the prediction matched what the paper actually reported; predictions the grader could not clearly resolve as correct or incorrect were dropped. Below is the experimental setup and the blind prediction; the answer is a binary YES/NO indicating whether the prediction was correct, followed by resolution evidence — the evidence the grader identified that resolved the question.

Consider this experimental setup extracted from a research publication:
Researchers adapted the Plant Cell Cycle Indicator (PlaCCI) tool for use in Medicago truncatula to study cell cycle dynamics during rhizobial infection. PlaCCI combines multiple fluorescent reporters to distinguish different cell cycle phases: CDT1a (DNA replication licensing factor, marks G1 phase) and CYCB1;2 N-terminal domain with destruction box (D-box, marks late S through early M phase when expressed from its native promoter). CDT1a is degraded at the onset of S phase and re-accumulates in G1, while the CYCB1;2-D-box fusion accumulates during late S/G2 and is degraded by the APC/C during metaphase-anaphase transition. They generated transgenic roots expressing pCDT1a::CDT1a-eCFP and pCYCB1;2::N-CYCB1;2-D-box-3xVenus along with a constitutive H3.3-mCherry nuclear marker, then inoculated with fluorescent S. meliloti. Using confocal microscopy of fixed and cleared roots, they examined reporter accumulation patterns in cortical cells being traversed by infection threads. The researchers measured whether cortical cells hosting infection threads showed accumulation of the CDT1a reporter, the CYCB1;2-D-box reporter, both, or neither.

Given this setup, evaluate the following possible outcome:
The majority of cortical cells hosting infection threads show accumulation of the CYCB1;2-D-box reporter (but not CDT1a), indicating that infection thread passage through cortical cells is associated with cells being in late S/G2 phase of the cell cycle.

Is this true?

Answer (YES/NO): NO